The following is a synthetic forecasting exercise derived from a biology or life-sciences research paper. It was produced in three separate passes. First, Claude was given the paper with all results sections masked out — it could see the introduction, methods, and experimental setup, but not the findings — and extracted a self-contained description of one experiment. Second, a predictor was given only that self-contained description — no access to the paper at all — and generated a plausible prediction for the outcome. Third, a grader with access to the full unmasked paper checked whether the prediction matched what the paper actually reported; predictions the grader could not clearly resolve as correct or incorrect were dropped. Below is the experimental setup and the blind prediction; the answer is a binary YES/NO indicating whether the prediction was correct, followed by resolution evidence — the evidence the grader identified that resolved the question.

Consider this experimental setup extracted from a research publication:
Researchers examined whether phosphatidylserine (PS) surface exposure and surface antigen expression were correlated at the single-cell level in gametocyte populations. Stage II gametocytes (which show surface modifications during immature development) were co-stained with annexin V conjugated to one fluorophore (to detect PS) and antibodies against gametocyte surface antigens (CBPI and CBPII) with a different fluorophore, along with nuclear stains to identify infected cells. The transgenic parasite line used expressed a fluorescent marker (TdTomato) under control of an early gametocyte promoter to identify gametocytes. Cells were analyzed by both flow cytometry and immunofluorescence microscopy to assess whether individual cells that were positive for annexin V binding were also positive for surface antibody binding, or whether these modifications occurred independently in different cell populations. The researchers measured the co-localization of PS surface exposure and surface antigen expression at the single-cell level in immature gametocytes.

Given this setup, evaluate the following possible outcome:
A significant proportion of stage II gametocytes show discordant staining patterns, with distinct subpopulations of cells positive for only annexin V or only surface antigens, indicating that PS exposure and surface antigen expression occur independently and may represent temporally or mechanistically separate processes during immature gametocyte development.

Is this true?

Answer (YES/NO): NO